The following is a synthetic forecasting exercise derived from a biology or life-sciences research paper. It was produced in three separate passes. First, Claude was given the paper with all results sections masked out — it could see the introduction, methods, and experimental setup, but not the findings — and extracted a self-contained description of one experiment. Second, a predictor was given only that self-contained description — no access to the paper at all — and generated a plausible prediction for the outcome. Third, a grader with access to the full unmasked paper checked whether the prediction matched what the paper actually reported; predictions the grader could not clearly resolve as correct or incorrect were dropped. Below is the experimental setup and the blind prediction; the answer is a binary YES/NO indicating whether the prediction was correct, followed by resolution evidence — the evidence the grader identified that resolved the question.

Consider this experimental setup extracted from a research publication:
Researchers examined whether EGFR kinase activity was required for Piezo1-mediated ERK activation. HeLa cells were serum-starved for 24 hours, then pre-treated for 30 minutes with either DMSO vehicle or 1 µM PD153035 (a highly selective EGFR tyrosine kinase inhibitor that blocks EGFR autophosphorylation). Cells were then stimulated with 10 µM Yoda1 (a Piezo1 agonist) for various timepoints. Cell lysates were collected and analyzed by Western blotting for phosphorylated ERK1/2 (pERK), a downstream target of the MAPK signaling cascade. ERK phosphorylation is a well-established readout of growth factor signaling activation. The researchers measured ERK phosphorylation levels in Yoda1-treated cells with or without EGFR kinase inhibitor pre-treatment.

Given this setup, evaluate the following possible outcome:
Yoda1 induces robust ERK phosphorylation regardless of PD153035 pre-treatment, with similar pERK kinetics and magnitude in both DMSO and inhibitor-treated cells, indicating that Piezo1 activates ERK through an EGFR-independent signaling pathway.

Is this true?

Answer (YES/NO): NO